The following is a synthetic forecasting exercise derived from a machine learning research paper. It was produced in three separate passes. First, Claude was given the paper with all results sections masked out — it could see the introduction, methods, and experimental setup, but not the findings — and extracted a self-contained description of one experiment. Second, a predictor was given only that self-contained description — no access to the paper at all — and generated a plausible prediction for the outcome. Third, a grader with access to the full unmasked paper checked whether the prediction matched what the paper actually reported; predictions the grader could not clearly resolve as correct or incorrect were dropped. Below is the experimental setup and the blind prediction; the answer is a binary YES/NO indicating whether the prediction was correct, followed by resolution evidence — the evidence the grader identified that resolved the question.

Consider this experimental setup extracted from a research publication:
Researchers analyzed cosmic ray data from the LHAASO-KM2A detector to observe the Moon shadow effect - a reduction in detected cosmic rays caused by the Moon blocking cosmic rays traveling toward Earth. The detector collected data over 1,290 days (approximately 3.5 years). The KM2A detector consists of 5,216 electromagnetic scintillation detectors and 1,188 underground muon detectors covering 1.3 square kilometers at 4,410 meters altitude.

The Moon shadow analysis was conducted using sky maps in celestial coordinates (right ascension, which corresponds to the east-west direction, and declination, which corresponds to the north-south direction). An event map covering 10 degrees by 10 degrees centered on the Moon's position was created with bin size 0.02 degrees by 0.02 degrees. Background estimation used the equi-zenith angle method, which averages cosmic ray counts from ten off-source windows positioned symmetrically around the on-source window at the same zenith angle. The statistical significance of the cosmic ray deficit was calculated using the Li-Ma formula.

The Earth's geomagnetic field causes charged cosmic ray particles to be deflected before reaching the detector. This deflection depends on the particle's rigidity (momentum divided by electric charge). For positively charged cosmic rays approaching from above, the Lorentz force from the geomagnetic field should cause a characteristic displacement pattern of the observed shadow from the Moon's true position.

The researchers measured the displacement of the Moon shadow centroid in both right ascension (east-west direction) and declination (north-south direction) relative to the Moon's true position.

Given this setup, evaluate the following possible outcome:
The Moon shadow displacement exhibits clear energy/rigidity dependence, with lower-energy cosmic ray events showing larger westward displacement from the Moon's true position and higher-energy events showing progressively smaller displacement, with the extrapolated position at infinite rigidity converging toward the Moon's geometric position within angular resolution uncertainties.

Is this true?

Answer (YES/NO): NO